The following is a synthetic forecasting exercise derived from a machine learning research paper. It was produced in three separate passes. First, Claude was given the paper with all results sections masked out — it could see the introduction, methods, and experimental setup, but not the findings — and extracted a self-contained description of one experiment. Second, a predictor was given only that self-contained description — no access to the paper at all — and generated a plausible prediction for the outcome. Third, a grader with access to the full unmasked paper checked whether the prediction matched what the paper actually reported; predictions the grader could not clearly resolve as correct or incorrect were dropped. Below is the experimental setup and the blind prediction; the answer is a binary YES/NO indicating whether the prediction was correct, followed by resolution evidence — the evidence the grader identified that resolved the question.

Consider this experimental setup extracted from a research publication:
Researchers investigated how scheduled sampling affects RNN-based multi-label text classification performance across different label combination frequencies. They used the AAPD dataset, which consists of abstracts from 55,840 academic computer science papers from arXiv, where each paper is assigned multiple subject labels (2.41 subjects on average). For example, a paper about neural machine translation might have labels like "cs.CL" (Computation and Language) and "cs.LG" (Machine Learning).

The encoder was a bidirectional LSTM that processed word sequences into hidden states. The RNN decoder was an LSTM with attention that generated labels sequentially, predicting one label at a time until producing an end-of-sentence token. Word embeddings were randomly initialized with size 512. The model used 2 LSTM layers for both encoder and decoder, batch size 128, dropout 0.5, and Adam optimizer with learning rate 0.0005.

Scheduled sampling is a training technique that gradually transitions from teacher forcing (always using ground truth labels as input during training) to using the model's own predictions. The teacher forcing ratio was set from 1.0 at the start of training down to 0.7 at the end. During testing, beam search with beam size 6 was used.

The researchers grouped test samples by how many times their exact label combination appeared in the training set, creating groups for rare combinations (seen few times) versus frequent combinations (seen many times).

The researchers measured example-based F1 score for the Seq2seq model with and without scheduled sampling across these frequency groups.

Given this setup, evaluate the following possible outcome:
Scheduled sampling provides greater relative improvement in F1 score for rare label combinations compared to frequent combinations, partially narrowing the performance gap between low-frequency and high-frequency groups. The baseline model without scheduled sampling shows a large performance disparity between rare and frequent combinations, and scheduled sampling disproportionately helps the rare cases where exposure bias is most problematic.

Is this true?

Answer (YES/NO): YES